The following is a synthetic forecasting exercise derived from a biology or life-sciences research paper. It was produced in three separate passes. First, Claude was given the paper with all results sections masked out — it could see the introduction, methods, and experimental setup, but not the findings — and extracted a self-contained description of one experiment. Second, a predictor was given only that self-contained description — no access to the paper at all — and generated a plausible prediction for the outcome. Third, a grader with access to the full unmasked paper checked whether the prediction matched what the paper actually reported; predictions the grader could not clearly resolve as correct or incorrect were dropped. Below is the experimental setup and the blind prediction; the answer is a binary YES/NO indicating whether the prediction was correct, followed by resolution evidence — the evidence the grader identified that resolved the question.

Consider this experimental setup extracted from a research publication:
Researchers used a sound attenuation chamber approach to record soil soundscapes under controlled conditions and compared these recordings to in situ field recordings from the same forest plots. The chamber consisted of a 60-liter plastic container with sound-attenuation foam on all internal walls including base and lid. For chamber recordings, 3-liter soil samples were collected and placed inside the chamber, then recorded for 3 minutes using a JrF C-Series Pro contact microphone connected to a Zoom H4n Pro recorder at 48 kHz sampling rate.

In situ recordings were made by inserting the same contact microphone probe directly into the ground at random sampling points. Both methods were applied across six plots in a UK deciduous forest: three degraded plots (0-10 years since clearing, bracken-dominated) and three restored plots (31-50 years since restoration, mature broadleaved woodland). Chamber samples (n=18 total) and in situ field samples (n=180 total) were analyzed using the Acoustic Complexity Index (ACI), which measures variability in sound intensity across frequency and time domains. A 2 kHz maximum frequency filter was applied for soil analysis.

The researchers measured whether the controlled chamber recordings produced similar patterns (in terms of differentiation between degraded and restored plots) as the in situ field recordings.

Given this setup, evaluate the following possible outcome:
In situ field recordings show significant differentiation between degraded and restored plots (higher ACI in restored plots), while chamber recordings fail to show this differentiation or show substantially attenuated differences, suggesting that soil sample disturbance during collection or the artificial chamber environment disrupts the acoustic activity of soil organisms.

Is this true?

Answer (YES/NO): NO